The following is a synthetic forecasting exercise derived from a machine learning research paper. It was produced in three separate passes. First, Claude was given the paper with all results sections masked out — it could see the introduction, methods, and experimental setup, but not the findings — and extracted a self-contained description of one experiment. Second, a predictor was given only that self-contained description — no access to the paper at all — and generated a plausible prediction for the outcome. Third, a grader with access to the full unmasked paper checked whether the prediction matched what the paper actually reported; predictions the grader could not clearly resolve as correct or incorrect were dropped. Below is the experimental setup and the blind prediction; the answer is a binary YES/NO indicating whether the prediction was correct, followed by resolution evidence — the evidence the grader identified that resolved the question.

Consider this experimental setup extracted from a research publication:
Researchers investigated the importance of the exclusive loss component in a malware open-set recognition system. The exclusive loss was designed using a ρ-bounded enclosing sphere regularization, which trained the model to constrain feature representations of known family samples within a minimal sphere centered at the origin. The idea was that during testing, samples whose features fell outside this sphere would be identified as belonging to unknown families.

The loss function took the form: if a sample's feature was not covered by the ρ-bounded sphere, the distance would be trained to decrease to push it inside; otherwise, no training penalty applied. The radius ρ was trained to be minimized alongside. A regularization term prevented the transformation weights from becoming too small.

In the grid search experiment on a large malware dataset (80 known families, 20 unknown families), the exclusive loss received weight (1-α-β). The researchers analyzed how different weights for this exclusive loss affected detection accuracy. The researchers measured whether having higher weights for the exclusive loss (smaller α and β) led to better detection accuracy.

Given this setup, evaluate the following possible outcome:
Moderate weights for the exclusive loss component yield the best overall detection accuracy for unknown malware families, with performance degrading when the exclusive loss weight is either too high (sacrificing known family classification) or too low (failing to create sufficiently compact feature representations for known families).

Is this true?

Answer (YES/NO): NO